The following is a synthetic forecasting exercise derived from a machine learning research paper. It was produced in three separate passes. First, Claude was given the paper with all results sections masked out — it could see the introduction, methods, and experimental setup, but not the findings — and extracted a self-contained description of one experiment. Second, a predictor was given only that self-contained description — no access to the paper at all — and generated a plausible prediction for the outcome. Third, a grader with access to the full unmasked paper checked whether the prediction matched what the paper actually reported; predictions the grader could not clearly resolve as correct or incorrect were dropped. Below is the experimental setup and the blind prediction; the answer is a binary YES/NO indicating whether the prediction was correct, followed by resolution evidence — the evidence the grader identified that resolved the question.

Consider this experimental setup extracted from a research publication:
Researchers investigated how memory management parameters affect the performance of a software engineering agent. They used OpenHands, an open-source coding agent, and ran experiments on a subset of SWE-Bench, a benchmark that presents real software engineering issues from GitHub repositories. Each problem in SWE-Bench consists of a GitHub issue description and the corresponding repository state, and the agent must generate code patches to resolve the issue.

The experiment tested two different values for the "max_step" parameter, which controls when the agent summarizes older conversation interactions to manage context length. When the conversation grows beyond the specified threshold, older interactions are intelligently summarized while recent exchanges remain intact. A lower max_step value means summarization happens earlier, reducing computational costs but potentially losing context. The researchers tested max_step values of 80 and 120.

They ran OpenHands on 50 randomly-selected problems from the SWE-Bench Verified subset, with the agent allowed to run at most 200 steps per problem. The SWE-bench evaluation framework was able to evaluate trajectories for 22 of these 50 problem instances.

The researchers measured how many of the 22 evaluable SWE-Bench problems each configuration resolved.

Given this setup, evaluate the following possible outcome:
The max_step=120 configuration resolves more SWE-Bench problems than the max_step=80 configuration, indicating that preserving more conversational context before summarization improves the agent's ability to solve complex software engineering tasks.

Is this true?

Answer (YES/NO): NO